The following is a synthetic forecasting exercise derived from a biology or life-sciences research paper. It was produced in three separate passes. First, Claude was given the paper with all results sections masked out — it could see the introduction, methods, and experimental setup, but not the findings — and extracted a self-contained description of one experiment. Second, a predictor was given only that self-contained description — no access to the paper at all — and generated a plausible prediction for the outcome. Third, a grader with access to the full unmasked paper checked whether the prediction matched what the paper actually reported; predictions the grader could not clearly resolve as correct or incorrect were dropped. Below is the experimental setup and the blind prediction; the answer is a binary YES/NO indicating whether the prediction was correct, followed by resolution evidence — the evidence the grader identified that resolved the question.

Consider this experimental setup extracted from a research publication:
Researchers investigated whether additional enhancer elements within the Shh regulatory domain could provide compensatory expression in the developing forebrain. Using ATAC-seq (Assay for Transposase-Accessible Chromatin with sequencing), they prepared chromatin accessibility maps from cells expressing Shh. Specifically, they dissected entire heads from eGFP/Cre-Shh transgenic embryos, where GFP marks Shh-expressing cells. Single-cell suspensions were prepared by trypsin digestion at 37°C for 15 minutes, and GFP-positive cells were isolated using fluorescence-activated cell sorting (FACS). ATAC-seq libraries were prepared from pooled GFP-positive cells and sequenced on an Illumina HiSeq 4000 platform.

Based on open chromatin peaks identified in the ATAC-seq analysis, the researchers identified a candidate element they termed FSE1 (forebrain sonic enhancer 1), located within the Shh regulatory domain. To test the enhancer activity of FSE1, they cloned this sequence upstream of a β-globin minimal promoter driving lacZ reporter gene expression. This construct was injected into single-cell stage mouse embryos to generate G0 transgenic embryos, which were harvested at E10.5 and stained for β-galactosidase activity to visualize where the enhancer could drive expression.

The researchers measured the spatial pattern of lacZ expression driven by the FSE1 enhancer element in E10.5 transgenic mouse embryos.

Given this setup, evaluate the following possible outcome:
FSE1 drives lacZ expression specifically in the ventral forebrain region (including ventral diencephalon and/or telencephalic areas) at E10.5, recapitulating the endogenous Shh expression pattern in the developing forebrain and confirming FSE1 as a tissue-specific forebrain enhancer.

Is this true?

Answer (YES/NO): NO